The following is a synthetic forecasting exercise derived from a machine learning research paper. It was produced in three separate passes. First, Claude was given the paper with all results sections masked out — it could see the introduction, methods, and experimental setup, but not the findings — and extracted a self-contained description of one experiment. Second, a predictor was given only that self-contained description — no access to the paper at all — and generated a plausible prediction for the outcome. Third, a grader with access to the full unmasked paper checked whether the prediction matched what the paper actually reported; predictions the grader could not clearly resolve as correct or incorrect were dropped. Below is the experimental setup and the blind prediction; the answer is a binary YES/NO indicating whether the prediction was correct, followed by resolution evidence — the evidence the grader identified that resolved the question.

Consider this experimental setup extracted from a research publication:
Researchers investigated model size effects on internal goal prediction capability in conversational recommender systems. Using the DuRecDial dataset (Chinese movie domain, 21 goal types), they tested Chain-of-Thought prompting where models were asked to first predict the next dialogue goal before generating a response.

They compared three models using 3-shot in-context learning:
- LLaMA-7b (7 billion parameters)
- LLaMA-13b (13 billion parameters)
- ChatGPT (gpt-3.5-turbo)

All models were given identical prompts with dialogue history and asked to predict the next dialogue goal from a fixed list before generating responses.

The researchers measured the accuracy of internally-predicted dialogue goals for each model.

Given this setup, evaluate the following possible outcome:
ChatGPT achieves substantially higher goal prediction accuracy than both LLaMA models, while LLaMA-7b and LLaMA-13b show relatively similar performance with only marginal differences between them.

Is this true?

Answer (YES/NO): NO